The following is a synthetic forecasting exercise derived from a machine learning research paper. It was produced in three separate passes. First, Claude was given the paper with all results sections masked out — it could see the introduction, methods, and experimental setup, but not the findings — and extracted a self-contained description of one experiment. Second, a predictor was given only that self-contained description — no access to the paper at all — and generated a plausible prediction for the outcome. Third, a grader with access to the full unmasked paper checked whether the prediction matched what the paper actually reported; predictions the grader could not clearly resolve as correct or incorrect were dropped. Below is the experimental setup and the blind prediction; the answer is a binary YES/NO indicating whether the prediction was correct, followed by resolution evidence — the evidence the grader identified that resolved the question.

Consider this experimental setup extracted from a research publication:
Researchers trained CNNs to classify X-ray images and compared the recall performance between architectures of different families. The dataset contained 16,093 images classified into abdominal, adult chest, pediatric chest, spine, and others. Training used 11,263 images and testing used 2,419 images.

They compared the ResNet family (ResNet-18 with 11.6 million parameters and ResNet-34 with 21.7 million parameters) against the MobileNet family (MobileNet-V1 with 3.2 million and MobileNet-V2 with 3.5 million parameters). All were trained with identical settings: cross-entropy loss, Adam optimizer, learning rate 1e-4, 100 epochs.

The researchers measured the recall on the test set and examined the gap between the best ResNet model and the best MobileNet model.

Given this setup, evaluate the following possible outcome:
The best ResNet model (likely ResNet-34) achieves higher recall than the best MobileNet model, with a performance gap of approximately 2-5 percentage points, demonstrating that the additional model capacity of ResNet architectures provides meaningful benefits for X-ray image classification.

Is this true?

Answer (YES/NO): NO